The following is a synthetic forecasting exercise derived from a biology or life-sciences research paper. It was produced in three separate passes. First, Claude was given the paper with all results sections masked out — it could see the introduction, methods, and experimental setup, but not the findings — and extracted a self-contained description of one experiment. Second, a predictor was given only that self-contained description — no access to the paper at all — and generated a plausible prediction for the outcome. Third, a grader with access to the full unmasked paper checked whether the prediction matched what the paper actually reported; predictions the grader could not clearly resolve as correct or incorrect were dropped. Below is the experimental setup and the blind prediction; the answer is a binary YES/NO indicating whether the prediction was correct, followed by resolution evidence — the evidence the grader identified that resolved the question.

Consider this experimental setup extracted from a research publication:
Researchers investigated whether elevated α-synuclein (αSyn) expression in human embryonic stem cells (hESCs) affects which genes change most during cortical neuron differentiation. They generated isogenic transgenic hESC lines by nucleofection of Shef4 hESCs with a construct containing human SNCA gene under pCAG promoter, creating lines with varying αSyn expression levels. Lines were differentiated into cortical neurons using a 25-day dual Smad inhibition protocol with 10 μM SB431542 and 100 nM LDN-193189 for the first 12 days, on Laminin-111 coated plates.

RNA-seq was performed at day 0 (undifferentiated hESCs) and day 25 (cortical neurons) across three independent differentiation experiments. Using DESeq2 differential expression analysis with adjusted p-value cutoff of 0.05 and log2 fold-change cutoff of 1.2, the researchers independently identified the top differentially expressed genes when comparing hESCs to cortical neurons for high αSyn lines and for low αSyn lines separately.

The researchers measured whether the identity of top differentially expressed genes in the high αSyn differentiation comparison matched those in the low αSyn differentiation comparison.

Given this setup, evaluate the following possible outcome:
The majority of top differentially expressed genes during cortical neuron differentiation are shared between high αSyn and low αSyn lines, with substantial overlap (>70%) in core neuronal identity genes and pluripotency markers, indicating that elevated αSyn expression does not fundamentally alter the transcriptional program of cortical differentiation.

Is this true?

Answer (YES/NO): NO